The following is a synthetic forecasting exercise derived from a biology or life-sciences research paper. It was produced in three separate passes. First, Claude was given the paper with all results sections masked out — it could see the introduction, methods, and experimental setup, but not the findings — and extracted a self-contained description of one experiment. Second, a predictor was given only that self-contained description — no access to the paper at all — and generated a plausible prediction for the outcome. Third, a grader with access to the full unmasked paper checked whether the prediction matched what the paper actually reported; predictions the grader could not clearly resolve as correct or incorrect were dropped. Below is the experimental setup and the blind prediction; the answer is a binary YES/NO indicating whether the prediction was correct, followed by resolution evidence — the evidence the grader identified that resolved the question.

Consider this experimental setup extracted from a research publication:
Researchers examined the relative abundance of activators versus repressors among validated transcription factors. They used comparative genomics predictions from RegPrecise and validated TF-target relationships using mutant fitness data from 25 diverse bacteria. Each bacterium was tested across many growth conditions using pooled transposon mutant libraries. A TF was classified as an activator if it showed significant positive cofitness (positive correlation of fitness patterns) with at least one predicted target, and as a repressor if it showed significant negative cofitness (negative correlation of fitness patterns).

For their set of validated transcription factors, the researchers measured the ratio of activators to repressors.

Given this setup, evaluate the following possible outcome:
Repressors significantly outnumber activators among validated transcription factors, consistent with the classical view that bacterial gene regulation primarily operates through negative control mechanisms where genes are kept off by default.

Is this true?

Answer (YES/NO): NO